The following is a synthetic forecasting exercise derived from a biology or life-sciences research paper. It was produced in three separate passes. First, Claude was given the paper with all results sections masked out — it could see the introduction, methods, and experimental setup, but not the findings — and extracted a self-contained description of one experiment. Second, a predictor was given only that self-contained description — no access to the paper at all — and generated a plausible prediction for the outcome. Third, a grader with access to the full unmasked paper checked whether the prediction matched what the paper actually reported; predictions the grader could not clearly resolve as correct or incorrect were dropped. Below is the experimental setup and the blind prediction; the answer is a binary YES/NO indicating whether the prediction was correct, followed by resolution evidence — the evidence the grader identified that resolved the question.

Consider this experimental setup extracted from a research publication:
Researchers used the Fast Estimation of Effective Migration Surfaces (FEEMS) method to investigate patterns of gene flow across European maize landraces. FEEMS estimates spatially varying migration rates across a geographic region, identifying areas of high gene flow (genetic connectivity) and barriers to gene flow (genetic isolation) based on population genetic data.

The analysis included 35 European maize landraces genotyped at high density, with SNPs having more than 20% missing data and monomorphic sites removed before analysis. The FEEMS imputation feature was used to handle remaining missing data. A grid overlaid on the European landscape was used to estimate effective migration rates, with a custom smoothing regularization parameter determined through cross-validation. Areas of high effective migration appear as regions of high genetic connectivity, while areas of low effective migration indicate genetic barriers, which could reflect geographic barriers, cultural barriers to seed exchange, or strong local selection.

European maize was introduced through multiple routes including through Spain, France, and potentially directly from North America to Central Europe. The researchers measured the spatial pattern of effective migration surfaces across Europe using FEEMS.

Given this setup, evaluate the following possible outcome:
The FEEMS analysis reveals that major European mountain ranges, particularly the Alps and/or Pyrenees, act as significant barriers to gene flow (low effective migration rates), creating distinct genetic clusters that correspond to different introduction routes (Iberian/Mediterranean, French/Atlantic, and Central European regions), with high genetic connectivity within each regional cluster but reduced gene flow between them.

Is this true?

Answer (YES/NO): NO